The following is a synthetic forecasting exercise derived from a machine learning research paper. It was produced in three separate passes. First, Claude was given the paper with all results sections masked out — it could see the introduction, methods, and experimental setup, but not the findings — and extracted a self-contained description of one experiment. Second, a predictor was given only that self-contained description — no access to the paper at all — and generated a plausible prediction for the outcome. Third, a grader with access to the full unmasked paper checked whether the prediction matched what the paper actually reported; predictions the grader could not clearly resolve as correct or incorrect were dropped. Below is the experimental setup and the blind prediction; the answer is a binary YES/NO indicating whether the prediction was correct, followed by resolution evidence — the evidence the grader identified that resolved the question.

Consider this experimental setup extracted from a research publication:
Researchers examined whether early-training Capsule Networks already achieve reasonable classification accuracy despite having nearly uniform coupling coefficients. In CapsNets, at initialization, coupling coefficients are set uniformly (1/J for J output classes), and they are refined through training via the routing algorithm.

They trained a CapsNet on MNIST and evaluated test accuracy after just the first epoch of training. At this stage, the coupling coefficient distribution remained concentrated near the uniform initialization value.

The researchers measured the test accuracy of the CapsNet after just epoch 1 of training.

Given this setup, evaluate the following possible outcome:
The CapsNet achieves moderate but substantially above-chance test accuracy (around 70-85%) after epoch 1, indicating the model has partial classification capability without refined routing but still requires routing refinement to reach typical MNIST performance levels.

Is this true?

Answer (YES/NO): NO